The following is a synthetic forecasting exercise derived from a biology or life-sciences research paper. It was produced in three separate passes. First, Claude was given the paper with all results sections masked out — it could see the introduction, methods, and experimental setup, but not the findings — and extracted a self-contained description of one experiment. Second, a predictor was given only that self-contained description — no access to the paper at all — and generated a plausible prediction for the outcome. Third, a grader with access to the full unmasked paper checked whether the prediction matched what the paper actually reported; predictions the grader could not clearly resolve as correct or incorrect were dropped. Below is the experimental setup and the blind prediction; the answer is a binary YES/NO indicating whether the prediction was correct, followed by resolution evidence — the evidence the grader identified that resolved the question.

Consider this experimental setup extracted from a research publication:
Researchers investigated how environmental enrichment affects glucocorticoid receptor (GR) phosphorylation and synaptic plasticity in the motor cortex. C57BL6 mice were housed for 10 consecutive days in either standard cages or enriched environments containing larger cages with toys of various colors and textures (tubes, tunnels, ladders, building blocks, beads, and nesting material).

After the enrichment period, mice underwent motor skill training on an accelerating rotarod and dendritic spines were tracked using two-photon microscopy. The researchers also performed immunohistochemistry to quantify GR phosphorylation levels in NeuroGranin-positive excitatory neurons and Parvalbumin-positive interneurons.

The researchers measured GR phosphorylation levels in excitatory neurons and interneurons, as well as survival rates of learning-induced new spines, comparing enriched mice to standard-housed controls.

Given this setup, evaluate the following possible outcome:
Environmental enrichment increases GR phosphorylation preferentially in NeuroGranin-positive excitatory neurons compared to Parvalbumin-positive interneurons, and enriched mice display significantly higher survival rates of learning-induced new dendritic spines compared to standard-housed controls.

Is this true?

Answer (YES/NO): NO